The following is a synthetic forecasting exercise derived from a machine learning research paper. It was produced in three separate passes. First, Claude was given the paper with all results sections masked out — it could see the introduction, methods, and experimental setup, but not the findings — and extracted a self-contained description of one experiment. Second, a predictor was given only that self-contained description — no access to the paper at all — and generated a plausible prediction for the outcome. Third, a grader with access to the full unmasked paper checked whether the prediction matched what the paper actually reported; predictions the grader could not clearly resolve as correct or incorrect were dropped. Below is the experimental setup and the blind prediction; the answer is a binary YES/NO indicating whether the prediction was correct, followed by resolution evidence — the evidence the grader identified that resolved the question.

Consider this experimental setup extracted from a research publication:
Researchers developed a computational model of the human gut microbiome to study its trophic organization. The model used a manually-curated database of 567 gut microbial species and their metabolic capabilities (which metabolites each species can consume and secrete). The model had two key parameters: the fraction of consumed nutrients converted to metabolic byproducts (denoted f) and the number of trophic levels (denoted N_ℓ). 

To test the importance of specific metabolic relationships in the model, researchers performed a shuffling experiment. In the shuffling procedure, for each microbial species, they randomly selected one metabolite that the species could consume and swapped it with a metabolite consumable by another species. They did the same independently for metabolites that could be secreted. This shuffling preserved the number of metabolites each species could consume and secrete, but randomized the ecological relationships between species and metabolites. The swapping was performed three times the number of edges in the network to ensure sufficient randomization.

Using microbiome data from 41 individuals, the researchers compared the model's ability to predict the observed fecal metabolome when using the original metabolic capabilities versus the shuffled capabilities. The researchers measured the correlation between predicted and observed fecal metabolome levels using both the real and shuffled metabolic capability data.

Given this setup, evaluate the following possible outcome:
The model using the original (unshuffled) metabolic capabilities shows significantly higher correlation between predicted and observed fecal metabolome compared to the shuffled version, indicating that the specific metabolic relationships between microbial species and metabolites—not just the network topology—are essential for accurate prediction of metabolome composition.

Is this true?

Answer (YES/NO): YES